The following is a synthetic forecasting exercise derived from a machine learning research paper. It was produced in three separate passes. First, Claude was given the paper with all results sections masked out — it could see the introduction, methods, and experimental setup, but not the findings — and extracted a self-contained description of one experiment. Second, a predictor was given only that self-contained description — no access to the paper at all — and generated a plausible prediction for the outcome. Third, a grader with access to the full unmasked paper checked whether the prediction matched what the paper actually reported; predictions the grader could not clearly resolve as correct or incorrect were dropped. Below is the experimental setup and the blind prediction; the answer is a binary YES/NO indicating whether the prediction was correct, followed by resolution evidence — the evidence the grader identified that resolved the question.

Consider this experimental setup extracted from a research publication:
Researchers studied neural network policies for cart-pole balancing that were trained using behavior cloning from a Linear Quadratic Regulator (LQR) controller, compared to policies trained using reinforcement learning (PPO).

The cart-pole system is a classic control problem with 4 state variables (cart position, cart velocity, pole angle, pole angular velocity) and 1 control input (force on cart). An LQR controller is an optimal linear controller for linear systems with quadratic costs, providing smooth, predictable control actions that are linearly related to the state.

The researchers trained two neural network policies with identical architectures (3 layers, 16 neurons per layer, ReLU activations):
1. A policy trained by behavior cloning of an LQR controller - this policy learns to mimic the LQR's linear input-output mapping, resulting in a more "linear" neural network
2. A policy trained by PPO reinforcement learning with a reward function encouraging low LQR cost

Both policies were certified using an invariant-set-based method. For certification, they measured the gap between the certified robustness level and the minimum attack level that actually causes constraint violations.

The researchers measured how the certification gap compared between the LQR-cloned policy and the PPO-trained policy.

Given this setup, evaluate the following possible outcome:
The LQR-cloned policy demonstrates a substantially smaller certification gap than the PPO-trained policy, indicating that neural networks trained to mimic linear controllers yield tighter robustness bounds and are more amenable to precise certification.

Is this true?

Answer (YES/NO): YES